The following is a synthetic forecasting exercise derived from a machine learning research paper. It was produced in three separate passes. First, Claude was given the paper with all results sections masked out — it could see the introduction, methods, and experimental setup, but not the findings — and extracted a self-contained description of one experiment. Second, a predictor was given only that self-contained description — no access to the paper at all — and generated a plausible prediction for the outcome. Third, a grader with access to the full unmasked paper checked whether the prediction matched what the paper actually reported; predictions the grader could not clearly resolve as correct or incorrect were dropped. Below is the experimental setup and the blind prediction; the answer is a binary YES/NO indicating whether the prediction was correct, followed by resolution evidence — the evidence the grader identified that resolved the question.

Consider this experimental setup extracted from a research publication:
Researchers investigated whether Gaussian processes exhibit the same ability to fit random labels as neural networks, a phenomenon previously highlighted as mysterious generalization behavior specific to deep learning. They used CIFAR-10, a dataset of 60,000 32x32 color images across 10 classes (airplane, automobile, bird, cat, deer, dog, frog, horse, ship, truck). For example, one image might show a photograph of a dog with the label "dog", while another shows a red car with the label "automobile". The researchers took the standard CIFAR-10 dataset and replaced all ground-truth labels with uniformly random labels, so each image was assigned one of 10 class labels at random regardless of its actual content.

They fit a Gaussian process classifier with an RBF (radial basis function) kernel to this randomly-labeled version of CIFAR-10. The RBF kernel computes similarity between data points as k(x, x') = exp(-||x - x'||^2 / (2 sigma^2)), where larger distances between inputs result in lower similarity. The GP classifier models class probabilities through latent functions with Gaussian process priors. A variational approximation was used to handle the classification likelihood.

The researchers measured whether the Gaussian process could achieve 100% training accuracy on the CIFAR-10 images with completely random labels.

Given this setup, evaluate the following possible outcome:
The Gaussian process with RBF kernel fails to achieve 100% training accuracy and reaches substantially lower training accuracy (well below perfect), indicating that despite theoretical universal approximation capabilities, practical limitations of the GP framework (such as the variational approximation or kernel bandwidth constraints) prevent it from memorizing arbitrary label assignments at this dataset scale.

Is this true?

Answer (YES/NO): NO